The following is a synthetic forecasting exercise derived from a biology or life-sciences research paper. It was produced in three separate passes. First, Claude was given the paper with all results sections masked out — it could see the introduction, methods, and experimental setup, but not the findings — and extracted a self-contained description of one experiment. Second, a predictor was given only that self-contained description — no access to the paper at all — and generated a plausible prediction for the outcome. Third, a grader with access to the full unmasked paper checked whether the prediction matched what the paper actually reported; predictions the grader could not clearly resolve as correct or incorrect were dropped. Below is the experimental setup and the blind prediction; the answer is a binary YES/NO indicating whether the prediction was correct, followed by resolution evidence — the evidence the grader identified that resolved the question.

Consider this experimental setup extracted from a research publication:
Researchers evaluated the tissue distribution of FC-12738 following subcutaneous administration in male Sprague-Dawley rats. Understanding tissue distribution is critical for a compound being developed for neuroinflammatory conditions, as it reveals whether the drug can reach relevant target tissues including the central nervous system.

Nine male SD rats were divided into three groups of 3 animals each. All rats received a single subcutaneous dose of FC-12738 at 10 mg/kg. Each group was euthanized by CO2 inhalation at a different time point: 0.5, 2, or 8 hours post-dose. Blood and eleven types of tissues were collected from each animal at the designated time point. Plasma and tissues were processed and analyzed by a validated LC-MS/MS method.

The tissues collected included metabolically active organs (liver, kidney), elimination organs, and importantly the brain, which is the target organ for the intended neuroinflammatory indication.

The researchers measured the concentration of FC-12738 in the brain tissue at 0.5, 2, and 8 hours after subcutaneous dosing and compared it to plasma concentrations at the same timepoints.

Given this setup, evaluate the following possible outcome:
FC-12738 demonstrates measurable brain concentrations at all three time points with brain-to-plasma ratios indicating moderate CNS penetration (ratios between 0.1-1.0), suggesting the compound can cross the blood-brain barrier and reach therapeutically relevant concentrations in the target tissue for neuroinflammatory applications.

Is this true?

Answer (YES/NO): NO